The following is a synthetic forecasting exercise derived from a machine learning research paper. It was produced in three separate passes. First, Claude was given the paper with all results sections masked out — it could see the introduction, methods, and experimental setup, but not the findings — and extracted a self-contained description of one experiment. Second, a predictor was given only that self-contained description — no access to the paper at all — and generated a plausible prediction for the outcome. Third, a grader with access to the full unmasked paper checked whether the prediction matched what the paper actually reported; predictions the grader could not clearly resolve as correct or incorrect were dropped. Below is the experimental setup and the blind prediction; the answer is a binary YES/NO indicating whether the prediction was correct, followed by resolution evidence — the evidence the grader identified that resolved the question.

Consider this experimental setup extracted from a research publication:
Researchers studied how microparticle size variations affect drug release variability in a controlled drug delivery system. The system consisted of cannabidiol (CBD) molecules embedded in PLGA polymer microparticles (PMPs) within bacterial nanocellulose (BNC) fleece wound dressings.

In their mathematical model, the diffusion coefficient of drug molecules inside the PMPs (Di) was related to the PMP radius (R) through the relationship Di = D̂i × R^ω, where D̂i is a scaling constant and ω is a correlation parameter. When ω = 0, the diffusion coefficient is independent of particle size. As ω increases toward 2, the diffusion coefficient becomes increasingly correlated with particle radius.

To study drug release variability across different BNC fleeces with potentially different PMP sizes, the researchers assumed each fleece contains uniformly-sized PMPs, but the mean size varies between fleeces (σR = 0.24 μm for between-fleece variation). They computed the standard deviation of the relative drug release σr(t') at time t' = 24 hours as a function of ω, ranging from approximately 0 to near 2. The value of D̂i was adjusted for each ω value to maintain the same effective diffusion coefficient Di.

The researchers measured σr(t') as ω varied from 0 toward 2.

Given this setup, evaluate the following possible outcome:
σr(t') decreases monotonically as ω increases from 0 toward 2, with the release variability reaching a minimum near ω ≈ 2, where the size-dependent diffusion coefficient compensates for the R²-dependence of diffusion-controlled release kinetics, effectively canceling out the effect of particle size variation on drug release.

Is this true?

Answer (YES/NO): YES